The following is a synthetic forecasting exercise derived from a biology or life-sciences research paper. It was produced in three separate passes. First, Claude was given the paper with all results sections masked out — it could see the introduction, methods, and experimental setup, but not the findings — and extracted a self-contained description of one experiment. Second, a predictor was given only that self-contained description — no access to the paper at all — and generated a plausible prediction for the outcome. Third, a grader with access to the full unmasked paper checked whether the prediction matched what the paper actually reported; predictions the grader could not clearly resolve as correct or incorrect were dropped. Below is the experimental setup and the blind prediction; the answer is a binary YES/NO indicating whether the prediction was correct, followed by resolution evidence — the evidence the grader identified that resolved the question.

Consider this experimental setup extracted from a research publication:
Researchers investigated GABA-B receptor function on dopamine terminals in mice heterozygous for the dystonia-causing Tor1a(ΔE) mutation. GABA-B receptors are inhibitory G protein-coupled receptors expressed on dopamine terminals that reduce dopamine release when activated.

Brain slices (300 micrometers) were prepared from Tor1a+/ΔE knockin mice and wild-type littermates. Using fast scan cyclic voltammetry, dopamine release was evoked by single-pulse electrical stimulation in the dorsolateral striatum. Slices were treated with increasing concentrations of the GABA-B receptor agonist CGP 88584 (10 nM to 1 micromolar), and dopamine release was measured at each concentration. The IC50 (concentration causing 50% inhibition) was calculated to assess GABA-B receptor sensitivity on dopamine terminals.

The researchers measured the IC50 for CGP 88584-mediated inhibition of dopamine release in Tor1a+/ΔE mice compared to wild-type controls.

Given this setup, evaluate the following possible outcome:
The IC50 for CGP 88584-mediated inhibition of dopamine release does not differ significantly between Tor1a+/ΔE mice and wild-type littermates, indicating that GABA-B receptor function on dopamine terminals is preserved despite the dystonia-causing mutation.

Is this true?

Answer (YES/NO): YES